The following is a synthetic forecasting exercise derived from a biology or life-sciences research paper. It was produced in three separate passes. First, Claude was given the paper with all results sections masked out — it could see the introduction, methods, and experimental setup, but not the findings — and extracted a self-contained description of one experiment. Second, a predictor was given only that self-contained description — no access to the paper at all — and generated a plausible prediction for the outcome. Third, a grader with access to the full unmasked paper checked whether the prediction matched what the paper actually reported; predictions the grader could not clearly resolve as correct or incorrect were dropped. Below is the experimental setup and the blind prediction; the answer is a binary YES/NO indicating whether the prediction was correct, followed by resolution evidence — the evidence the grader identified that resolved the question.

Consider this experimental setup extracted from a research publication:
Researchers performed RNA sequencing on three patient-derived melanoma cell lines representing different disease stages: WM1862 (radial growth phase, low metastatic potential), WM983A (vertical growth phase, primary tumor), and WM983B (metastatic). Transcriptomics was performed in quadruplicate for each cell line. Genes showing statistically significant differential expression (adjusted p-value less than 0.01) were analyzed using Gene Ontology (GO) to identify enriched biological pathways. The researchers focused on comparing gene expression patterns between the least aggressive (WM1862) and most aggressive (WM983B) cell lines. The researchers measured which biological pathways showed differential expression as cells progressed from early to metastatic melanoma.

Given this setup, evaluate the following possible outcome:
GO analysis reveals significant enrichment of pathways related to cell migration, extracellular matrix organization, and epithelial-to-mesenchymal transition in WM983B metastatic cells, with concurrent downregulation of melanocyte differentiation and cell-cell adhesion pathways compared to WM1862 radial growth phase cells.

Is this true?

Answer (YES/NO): NO